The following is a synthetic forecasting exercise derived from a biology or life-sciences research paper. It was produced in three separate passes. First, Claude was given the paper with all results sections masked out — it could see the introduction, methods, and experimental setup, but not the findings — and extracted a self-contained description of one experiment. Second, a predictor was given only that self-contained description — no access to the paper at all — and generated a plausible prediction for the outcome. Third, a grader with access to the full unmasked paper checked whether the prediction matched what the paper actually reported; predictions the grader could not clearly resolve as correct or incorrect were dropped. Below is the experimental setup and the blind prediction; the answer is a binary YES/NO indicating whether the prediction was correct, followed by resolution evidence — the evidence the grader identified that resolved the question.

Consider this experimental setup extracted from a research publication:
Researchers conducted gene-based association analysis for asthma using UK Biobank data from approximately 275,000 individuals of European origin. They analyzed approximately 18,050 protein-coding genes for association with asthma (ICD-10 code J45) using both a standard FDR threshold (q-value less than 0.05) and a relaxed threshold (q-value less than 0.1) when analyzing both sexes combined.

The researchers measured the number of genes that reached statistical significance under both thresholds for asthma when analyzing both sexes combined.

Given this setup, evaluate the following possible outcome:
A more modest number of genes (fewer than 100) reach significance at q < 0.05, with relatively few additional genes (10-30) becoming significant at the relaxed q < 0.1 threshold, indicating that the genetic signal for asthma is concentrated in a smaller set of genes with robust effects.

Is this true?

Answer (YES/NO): YES